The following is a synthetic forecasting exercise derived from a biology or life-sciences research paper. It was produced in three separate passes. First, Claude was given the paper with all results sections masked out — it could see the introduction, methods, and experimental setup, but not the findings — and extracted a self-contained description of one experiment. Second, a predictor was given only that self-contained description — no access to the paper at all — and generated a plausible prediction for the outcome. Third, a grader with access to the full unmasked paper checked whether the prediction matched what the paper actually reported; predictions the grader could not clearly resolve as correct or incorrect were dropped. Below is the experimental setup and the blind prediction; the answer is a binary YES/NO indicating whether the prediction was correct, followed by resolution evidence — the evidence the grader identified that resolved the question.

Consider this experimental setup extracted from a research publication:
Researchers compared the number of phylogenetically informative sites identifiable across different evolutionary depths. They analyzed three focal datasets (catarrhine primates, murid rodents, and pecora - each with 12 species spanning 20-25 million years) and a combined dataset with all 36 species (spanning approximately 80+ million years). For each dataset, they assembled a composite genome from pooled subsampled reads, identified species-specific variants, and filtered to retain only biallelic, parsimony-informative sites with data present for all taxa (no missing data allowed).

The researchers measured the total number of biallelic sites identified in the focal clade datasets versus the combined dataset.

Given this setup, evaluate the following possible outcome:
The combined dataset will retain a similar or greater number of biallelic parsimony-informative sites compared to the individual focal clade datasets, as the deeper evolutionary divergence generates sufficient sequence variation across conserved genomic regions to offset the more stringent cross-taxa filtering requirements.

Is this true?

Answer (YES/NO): NO